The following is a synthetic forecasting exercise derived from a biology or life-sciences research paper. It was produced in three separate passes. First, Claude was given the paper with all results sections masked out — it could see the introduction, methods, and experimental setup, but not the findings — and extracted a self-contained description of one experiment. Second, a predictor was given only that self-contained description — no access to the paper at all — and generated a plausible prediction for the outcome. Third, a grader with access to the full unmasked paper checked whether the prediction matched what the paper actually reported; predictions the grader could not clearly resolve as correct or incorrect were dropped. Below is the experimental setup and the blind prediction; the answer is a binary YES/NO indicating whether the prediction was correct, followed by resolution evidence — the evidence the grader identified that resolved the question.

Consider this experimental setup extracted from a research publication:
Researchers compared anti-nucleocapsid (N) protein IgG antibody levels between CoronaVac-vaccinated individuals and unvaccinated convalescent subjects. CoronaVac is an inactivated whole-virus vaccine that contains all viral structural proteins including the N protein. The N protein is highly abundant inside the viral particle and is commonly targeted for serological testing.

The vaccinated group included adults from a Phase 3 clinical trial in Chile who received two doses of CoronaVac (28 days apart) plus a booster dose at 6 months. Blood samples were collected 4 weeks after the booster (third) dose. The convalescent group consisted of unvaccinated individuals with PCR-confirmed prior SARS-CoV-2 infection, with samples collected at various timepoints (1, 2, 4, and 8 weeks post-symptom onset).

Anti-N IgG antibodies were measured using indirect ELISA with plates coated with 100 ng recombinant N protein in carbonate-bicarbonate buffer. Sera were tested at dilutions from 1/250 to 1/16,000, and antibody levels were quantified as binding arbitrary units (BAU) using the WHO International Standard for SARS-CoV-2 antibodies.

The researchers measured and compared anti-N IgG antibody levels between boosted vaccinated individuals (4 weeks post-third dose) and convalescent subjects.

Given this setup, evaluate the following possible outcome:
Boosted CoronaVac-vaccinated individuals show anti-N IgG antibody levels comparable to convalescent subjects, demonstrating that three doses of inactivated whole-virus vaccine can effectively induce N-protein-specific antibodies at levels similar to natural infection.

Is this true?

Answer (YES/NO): YES